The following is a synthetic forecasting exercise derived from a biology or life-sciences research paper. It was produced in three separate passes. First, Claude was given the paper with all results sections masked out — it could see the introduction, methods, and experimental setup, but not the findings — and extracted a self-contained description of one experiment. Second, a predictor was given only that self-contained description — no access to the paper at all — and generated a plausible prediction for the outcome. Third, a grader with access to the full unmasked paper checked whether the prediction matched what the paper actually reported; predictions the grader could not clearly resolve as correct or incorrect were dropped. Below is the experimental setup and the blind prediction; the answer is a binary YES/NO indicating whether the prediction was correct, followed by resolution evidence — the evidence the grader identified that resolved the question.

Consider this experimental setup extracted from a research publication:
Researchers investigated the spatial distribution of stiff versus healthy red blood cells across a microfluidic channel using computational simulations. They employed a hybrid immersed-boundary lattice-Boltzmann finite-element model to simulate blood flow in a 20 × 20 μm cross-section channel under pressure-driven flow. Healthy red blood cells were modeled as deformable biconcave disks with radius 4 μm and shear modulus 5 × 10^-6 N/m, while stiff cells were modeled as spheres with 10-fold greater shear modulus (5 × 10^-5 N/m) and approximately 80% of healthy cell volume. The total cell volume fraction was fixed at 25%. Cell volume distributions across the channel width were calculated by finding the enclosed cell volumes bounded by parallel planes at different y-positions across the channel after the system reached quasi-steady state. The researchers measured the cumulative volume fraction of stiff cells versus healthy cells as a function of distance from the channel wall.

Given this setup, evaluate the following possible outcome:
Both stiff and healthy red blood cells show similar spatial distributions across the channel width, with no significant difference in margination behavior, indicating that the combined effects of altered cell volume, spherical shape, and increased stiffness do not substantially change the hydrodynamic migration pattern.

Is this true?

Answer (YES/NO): NO